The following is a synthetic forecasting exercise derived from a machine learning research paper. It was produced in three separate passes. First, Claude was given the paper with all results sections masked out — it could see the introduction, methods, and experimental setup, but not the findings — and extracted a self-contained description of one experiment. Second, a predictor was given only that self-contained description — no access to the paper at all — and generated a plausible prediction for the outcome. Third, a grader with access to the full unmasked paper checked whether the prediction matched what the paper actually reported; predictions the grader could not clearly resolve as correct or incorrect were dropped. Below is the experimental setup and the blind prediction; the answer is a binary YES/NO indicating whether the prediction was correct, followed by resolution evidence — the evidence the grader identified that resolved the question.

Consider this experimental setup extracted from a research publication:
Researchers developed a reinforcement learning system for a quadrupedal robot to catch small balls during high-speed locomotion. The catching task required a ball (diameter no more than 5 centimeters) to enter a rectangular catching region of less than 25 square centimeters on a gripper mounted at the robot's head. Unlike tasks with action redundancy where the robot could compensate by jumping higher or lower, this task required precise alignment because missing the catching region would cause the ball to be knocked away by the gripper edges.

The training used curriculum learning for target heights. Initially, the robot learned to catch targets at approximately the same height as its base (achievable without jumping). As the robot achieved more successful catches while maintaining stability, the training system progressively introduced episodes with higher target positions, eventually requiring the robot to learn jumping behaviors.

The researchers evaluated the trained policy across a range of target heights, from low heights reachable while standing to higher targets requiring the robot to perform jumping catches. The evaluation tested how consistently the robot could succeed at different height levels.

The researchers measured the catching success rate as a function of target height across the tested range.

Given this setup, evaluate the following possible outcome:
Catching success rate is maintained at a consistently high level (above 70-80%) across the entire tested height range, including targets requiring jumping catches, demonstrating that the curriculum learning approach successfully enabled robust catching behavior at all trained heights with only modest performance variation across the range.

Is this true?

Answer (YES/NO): NO